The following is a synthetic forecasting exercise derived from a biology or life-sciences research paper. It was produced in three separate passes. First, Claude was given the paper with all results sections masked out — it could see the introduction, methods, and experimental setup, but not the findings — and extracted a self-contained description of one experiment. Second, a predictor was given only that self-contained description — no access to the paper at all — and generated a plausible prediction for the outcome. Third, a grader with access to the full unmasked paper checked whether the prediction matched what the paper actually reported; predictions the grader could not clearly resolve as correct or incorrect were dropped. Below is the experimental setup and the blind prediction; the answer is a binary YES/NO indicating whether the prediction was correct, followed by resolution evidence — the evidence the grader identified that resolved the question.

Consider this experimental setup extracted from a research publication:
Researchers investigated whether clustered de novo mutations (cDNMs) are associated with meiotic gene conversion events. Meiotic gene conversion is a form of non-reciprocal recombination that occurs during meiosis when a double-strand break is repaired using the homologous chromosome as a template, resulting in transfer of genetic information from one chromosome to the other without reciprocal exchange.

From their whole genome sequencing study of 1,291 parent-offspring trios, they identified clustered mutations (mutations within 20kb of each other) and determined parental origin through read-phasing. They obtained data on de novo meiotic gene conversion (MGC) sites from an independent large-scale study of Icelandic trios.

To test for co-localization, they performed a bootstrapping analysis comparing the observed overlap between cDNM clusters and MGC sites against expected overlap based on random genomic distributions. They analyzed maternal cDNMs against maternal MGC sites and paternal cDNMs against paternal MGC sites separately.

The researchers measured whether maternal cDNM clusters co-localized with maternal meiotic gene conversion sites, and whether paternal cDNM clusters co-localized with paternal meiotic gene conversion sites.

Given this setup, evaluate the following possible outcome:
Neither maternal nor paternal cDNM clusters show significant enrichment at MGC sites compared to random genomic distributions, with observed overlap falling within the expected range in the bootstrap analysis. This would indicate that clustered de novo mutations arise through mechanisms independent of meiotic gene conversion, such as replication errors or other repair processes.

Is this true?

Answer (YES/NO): NO